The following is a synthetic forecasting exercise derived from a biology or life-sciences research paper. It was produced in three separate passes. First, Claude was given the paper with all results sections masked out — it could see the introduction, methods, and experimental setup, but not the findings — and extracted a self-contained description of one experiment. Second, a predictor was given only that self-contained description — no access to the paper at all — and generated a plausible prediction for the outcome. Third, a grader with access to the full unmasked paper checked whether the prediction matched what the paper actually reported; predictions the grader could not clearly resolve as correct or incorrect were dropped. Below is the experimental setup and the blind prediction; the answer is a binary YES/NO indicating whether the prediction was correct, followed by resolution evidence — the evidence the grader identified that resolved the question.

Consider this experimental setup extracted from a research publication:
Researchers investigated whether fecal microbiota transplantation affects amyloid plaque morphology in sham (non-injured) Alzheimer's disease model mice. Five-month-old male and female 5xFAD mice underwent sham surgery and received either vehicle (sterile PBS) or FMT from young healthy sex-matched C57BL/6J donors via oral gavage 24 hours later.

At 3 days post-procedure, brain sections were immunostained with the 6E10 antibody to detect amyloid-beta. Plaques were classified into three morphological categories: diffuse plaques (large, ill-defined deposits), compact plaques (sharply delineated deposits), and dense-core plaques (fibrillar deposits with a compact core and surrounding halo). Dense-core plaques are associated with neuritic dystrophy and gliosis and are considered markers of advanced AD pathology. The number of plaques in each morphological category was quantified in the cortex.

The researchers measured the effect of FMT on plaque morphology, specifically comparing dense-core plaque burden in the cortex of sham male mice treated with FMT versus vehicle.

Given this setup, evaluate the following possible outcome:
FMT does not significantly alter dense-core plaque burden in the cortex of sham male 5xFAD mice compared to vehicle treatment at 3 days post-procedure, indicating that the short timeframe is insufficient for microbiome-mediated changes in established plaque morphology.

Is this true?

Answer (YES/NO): NO